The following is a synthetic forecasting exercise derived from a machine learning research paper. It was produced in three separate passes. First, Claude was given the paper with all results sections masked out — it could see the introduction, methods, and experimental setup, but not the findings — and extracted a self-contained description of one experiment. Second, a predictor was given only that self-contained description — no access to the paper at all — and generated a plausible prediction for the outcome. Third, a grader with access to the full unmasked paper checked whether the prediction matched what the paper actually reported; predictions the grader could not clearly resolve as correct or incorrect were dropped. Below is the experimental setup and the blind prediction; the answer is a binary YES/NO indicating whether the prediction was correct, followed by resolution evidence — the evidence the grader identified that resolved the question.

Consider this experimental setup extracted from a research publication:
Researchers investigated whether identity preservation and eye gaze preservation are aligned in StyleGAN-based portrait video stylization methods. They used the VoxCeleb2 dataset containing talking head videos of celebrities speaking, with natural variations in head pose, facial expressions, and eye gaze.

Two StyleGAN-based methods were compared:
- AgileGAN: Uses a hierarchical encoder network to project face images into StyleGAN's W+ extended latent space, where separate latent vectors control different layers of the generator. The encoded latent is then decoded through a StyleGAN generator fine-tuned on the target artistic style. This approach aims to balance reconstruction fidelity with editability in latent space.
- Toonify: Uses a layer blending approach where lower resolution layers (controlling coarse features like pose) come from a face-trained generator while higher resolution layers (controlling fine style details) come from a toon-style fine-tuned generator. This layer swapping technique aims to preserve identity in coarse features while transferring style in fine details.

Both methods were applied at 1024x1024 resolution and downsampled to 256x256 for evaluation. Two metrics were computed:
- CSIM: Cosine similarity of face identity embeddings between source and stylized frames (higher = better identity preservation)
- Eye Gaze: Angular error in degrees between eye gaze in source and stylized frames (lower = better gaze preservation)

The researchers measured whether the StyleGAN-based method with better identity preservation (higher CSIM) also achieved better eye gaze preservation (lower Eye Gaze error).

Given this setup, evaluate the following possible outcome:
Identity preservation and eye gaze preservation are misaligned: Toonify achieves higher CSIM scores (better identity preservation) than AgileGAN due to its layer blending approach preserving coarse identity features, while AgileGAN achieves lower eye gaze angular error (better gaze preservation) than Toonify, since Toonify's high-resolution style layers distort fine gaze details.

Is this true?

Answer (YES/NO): NO